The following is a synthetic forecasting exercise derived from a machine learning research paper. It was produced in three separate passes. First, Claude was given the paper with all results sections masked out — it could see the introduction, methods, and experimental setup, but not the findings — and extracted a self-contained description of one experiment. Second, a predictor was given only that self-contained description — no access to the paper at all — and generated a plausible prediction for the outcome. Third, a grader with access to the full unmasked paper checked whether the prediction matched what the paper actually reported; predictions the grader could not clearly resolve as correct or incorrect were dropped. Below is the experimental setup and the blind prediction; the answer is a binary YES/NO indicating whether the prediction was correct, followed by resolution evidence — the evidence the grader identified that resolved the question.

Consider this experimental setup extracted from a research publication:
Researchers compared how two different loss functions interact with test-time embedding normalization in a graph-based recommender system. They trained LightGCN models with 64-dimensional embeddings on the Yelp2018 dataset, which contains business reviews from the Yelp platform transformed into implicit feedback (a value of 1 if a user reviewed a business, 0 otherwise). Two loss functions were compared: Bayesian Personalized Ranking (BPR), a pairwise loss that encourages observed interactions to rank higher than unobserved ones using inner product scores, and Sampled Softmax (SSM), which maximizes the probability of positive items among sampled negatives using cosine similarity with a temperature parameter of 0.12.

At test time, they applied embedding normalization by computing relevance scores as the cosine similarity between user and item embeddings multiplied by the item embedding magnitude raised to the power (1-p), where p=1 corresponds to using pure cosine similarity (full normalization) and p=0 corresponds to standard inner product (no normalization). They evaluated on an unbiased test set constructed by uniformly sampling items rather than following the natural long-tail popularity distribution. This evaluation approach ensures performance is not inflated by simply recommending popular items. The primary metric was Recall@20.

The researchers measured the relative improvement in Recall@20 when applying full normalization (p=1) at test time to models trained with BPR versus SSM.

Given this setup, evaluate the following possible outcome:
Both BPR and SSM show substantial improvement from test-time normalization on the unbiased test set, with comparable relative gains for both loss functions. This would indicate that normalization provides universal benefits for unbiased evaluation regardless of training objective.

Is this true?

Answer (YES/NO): YES